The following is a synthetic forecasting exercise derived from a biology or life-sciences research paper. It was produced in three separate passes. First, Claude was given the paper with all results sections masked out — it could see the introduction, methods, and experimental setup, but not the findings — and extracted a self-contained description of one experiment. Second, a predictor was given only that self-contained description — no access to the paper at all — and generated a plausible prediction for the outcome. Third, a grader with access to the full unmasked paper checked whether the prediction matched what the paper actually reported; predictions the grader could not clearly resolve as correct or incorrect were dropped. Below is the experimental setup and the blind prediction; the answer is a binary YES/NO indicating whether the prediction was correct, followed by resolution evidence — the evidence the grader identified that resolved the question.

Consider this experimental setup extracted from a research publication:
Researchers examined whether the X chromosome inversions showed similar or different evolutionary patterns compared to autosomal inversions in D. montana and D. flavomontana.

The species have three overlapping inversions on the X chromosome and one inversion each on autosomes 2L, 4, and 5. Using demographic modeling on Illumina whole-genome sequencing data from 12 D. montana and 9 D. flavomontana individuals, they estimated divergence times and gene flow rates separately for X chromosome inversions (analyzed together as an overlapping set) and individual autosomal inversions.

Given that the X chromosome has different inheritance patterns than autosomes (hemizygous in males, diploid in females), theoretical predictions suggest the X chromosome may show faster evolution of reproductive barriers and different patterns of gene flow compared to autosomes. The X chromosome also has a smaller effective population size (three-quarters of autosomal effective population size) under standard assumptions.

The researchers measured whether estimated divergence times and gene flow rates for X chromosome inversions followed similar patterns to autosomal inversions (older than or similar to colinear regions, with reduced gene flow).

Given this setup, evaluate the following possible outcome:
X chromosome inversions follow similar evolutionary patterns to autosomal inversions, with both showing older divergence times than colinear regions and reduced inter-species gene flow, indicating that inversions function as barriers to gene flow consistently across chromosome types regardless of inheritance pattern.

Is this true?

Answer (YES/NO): YES